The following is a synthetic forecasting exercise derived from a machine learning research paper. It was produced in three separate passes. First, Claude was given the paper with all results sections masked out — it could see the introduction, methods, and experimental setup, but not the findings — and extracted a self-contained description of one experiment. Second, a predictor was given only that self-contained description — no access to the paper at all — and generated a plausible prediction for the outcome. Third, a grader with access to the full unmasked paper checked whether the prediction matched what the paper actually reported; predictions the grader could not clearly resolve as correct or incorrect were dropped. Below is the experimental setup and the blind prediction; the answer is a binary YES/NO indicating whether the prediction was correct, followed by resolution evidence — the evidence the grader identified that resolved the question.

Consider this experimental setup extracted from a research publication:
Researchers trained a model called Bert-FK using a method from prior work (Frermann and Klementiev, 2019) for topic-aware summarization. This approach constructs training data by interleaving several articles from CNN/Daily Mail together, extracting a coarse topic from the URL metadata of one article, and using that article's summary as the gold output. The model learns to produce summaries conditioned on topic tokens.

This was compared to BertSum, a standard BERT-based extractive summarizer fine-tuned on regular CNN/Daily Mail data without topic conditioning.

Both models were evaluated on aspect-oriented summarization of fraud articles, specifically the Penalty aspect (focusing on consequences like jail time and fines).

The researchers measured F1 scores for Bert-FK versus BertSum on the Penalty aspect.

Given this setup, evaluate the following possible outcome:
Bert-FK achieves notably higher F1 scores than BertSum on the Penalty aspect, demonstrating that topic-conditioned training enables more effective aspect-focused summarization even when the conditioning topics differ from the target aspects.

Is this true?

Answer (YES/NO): NO